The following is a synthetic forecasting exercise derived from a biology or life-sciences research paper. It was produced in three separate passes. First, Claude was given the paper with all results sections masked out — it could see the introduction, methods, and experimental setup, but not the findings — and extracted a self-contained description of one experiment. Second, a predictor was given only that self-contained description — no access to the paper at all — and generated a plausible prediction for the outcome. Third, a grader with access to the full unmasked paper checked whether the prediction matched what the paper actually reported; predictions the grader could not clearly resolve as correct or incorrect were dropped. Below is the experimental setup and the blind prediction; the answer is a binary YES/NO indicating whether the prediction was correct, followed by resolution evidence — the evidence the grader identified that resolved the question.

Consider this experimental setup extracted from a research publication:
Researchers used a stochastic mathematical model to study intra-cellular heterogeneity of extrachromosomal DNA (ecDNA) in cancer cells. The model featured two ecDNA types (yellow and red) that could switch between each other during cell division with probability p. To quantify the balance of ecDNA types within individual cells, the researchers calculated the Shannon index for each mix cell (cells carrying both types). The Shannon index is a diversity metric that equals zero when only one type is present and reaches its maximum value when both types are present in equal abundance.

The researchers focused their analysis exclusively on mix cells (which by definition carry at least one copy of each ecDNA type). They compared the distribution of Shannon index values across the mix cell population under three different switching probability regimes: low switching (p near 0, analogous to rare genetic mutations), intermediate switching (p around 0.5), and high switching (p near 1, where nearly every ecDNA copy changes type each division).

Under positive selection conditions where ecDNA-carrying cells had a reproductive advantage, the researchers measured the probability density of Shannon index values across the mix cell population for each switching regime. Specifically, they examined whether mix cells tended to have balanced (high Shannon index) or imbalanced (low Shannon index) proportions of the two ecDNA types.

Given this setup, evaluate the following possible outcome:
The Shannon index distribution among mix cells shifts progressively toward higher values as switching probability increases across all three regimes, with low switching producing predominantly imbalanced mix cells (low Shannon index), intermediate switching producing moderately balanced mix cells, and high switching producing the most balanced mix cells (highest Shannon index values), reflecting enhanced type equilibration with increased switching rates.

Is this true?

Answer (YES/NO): NO